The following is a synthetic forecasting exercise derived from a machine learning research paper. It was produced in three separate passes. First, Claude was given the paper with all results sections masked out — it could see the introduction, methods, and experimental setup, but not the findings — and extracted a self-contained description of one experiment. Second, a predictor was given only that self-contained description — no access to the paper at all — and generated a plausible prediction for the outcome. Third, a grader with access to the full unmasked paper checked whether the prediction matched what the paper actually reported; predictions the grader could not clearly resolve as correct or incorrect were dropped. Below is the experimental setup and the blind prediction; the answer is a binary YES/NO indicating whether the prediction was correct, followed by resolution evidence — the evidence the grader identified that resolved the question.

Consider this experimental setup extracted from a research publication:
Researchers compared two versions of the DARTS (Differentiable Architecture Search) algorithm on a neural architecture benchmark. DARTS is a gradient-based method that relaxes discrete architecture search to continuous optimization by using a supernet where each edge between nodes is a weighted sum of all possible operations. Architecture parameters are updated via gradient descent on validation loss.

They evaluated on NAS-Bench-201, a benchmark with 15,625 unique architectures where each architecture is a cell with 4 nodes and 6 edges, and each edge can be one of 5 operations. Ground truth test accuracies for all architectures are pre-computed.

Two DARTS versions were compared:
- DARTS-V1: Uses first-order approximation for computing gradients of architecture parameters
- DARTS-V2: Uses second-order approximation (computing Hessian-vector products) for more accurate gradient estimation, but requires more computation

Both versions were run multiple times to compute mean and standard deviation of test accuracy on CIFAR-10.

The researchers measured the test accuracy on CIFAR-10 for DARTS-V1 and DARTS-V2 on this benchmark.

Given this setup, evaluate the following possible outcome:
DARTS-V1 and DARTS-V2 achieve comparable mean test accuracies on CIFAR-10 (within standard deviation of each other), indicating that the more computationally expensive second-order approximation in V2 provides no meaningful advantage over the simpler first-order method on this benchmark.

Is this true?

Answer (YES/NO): YES